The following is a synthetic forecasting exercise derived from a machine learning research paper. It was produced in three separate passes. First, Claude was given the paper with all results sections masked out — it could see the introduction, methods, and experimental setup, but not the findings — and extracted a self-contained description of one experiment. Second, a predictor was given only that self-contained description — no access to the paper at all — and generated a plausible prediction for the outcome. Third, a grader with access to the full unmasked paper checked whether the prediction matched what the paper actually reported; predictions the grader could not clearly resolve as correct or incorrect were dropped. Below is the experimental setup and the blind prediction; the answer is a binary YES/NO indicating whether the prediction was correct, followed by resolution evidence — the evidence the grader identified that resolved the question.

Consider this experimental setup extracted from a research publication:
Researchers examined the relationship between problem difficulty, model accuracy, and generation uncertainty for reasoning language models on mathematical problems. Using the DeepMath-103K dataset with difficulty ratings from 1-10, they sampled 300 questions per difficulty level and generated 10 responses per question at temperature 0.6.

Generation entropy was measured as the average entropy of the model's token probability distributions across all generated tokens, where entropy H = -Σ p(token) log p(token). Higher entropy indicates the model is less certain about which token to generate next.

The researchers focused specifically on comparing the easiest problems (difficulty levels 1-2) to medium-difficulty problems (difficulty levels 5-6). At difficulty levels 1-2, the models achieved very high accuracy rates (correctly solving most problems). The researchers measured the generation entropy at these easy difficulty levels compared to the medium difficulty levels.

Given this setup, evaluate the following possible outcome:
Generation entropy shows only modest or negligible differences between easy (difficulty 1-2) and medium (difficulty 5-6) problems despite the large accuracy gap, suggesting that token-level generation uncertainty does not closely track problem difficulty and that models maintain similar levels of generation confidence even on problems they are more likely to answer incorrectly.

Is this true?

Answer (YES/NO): NO